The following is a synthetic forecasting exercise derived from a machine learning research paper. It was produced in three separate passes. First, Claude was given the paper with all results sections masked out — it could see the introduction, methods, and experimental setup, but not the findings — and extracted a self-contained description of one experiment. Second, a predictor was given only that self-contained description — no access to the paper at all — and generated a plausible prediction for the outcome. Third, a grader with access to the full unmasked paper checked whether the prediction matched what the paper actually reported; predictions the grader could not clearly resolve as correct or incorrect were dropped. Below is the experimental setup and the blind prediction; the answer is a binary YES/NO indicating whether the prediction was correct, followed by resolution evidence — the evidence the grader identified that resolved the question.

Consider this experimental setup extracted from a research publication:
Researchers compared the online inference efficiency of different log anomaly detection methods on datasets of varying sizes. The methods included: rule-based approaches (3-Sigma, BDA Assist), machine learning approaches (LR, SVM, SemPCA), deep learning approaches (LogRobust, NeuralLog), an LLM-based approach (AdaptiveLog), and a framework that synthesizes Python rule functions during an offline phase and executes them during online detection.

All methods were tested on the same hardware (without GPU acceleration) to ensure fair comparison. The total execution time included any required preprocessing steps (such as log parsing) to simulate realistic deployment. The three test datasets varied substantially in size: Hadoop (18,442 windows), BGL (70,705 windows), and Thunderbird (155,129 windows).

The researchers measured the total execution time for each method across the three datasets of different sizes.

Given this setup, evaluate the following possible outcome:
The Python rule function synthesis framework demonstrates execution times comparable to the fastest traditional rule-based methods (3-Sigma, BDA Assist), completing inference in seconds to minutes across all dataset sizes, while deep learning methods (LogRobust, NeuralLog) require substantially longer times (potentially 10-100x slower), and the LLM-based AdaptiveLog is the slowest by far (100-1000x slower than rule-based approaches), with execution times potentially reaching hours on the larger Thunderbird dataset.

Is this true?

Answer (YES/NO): NO